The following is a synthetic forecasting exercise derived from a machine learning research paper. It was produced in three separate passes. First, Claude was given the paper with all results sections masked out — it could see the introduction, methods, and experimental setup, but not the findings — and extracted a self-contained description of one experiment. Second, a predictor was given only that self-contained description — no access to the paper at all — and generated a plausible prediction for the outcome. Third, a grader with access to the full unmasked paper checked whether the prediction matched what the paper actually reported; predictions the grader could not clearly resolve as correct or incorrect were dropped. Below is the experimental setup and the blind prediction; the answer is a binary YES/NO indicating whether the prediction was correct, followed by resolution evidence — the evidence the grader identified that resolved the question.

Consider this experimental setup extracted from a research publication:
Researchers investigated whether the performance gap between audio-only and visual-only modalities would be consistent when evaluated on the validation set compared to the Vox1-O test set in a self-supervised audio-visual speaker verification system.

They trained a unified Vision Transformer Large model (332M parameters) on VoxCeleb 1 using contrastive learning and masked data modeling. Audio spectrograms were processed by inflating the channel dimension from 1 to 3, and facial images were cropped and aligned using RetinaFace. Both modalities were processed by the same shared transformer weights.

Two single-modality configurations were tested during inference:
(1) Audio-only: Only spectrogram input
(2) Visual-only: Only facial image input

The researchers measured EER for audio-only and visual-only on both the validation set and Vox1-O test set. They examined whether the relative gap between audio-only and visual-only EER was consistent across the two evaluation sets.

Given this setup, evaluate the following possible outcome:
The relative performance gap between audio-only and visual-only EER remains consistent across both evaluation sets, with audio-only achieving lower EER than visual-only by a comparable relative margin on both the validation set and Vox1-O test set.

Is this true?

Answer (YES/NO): YES